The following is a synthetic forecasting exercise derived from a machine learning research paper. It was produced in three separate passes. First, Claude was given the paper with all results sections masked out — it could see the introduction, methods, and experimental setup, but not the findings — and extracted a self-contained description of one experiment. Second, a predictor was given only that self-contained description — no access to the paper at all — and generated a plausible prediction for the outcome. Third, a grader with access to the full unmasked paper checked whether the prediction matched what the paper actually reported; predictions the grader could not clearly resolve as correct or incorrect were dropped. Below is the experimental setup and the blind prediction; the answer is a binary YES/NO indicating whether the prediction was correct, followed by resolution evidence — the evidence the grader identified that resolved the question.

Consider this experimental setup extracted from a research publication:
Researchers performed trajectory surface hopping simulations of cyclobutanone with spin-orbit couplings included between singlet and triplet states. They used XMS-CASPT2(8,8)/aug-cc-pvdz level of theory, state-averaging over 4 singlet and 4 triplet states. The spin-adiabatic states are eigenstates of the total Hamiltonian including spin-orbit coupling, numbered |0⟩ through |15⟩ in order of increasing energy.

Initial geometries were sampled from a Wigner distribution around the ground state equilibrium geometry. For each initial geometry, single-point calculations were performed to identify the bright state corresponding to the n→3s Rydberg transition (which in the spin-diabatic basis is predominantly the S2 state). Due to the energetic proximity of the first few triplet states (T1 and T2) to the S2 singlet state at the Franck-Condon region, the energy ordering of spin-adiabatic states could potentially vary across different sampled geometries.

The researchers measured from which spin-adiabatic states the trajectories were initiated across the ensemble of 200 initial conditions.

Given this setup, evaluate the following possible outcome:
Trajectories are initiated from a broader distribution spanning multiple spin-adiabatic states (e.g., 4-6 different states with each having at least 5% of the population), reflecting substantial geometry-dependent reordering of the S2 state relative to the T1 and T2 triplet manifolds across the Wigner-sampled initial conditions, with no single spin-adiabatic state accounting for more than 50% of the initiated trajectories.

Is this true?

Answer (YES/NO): NO